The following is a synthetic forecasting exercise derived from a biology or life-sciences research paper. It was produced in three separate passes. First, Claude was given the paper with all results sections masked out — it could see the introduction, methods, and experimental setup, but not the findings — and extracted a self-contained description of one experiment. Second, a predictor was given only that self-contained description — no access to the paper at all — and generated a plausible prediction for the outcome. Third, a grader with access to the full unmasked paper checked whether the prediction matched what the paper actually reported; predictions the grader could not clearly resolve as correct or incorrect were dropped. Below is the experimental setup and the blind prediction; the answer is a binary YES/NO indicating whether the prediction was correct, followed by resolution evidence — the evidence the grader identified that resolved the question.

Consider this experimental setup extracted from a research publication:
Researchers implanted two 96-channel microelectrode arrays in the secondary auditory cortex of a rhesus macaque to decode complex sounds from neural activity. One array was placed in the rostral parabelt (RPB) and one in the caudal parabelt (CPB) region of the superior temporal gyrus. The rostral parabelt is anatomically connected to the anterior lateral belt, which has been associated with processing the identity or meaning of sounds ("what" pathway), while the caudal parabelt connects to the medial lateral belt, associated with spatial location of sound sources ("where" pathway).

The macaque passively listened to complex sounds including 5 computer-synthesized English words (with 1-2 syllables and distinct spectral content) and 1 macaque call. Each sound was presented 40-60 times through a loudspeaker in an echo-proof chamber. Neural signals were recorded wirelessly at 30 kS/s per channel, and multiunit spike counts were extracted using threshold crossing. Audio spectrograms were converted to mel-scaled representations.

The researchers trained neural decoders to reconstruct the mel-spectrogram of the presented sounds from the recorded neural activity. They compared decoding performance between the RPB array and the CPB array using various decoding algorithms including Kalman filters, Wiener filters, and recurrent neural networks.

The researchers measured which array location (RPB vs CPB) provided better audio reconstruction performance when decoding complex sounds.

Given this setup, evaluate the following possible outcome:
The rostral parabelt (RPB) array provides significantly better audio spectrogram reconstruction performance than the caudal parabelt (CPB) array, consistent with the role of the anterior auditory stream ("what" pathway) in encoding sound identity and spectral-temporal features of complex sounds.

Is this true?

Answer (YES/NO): NO